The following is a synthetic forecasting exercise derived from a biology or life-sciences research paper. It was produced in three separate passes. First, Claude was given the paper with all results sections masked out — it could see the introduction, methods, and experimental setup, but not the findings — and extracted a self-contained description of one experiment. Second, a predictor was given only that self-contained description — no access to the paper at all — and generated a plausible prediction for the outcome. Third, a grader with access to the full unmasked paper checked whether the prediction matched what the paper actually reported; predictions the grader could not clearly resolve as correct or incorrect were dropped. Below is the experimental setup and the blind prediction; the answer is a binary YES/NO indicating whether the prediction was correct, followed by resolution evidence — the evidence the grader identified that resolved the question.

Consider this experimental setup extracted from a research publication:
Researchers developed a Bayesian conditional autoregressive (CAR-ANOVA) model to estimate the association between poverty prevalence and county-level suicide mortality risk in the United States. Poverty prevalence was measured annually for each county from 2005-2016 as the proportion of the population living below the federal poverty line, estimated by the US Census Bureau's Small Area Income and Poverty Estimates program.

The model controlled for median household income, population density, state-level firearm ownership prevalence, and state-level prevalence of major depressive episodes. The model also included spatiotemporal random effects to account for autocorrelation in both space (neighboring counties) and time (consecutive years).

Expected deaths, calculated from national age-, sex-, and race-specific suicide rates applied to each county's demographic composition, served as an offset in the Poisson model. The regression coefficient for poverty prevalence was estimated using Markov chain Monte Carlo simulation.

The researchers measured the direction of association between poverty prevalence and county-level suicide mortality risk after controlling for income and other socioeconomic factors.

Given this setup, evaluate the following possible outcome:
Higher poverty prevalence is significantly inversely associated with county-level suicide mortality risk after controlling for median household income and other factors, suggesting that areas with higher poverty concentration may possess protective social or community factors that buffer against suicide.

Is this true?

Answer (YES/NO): YES